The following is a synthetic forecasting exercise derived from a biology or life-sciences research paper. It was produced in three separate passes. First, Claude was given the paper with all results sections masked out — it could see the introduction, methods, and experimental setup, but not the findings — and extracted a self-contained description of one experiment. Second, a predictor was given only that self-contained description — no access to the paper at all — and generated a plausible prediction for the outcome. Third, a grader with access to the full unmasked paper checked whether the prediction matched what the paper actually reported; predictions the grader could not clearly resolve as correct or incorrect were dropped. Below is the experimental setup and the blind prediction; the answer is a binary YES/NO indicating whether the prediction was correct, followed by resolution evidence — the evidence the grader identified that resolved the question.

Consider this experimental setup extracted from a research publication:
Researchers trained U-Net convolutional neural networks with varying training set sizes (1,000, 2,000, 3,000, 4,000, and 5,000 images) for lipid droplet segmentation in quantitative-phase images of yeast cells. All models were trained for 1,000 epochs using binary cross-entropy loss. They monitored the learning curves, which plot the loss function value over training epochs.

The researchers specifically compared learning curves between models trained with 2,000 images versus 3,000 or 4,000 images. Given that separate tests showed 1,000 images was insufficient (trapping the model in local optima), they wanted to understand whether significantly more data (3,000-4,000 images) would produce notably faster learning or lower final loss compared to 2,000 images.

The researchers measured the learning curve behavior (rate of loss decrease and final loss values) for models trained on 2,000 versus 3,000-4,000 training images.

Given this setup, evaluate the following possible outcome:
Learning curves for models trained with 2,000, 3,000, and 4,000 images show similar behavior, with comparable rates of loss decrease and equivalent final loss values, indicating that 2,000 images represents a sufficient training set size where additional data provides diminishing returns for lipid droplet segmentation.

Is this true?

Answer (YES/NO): YES